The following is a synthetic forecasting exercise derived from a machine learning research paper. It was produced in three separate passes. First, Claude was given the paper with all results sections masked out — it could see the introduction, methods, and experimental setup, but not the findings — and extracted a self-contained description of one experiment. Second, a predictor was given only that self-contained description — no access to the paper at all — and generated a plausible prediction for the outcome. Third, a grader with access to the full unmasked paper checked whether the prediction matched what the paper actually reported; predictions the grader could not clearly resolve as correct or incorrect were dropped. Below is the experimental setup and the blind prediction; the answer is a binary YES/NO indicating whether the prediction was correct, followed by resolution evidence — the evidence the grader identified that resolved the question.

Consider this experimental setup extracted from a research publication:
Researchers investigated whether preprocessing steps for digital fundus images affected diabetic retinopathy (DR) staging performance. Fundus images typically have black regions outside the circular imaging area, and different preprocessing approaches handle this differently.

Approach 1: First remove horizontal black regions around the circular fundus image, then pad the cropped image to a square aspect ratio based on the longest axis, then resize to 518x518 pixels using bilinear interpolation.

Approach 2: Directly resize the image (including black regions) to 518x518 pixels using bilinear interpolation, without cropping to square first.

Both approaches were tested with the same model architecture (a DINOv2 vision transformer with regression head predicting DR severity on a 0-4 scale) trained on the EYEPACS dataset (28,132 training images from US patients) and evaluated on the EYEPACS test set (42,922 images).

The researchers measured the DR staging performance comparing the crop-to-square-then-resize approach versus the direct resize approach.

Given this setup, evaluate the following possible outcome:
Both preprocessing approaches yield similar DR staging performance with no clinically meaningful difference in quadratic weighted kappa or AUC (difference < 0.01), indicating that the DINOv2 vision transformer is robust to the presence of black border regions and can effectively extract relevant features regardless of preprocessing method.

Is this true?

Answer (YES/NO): NO